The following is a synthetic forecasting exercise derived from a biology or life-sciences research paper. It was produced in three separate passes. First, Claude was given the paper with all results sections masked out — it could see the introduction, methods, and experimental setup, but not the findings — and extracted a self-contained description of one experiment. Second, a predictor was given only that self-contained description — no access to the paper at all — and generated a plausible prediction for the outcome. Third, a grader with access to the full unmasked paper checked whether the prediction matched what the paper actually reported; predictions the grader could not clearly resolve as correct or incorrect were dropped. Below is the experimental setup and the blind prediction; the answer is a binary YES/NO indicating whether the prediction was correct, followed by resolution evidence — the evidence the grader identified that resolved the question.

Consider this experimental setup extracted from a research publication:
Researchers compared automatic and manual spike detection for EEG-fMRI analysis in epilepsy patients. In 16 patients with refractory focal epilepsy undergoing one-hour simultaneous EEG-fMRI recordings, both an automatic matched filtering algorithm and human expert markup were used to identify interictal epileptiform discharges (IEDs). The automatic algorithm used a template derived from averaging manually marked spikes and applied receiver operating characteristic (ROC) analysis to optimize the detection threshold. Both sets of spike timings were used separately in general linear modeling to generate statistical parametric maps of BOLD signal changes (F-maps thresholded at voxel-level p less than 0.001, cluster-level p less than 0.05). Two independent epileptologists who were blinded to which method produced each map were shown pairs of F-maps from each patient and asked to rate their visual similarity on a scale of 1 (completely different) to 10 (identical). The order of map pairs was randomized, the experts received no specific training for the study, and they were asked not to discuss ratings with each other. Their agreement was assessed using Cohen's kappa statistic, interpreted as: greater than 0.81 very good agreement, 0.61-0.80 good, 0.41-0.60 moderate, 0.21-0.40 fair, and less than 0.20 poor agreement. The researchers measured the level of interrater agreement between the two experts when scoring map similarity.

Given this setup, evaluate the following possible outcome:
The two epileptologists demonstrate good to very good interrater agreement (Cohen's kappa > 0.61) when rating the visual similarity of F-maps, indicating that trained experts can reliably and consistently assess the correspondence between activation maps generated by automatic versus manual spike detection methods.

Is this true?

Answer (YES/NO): YES